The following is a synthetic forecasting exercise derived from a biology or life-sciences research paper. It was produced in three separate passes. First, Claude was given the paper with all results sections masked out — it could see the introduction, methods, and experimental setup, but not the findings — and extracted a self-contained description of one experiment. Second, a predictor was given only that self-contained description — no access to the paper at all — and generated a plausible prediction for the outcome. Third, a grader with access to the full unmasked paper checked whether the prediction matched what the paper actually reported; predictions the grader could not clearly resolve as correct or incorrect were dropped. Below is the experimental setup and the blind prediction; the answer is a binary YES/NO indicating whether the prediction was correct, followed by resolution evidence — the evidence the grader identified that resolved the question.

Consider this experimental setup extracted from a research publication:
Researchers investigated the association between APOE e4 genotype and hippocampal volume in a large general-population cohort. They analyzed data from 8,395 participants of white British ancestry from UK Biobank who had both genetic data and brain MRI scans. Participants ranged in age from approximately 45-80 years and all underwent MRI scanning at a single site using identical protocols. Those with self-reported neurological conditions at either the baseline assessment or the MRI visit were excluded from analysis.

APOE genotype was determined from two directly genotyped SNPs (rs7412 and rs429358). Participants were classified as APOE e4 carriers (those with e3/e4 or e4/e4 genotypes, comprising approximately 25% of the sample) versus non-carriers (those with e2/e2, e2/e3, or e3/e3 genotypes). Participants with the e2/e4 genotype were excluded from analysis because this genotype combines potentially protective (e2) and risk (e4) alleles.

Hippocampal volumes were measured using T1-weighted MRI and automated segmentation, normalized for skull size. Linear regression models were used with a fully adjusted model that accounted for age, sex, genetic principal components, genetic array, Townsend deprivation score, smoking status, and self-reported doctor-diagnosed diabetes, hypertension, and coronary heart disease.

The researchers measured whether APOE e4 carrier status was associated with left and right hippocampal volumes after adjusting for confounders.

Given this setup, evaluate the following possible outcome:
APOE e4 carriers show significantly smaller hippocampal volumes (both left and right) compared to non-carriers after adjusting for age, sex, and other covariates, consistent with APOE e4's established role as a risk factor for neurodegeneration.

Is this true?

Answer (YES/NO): NO